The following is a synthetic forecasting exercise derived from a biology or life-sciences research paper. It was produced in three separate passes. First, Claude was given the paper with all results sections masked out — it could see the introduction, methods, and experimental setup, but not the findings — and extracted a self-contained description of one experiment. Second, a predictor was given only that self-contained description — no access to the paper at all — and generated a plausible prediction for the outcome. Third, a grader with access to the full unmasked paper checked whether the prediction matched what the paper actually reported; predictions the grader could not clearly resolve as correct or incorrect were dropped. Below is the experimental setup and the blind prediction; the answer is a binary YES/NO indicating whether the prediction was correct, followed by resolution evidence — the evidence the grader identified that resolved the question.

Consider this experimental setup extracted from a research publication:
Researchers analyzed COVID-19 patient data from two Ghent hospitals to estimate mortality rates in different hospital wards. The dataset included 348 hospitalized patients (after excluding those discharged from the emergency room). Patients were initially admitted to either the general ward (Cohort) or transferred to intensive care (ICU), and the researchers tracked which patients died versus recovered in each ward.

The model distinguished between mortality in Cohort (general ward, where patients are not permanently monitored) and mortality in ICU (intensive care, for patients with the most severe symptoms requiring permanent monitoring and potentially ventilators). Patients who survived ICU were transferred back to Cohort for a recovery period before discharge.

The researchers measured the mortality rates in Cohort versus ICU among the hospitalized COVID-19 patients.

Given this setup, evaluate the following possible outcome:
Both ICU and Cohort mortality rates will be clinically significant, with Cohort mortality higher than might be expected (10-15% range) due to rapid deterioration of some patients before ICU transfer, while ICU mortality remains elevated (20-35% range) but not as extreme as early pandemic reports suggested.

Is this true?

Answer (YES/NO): NO